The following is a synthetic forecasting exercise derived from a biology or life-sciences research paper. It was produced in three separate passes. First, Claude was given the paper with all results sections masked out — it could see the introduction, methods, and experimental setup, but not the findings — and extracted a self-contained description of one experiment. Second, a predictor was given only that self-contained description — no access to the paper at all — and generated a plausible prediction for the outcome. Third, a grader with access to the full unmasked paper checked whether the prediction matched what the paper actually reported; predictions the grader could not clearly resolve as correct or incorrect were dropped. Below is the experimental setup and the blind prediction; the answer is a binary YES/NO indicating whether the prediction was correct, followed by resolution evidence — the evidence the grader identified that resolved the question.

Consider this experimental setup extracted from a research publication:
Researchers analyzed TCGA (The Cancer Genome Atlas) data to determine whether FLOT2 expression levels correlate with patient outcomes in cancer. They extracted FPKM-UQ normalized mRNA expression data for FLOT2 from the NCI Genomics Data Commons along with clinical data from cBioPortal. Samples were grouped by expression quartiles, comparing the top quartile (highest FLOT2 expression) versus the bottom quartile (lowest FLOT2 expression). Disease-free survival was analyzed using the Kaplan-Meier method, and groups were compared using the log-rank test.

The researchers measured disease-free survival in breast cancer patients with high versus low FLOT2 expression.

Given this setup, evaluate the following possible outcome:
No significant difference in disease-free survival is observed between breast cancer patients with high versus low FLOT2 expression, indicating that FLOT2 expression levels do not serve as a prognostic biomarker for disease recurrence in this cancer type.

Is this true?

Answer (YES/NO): NO